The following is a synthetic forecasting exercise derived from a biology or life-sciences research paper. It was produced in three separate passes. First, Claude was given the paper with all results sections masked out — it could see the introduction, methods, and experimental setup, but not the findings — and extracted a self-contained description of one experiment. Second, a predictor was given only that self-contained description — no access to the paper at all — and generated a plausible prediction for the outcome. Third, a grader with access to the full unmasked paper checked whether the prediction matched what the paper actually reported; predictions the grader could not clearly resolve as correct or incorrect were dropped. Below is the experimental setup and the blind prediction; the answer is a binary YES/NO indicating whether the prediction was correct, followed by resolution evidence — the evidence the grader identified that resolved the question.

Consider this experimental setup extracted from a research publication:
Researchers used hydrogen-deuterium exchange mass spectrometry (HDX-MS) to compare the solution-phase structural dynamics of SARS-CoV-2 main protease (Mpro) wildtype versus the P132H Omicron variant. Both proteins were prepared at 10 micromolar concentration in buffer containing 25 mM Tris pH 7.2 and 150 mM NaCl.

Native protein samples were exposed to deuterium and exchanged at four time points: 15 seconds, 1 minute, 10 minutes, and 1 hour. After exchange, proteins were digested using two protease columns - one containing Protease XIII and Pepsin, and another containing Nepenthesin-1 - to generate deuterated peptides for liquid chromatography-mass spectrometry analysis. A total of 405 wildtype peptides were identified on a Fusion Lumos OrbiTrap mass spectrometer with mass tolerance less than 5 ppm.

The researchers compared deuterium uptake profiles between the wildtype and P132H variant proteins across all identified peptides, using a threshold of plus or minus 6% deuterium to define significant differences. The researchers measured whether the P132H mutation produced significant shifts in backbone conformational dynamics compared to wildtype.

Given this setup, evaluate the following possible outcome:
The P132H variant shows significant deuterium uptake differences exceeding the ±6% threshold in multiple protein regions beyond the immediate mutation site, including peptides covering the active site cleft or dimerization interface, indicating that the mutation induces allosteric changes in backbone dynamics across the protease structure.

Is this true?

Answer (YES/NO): NO